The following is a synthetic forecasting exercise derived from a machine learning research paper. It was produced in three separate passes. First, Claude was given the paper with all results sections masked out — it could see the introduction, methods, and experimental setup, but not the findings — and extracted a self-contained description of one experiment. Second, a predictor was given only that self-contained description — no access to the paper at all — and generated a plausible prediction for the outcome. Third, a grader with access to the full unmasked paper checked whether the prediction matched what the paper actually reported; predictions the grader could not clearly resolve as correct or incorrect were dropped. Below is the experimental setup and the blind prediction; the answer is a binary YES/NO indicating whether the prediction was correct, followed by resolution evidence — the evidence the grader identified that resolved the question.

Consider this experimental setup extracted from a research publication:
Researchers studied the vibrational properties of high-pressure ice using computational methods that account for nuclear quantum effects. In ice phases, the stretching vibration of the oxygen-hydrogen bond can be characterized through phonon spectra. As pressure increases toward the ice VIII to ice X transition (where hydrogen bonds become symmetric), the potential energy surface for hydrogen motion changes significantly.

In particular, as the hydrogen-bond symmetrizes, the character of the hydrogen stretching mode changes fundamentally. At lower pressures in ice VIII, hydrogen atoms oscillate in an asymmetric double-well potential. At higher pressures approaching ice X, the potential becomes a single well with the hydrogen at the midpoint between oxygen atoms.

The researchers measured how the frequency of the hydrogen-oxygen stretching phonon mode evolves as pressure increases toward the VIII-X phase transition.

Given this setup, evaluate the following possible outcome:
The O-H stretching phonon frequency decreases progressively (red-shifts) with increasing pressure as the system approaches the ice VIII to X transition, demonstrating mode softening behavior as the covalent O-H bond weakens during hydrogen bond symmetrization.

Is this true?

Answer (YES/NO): YES